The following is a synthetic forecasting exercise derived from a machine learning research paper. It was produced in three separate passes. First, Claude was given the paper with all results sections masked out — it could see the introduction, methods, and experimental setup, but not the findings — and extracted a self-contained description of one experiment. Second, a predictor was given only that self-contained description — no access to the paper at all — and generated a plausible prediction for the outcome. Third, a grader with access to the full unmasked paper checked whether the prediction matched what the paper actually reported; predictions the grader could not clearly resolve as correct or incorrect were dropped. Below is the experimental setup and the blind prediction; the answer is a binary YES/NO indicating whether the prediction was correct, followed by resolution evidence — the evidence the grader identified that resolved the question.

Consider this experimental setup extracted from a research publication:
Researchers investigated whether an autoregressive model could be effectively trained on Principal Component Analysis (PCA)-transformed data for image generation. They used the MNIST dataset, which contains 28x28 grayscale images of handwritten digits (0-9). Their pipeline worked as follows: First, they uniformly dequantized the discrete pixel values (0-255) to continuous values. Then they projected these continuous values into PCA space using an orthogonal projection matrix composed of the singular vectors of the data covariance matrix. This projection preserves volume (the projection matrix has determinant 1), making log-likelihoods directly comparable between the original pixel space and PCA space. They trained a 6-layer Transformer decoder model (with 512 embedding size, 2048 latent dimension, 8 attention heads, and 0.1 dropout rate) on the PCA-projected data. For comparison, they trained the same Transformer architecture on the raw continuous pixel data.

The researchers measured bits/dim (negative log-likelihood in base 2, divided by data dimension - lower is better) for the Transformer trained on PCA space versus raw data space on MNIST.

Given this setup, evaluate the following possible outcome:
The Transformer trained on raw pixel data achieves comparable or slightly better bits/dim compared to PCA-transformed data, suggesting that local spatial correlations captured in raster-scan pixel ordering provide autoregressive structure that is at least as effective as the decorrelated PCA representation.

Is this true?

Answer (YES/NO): NO